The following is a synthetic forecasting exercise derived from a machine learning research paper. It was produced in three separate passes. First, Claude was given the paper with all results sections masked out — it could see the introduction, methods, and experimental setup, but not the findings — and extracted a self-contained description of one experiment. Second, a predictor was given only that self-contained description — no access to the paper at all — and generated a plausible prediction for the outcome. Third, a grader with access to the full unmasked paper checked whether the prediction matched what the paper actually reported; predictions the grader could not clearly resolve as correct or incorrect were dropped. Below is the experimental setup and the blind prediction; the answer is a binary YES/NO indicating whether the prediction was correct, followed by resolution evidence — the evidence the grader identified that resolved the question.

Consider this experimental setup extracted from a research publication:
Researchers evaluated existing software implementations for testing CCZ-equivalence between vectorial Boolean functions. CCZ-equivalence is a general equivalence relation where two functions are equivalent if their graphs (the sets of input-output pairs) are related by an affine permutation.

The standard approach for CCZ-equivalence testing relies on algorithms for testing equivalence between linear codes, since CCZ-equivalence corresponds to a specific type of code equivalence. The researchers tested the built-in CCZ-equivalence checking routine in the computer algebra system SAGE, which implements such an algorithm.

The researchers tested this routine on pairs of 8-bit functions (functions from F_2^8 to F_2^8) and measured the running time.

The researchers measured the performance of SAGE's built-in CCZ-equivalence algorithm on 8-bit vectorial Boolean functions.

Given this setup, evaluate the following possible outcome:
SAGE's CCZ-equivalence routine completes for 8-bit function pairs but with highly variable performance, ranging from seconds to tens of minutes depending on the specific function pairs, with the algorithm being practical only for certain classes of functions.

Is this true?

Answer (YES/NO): NO